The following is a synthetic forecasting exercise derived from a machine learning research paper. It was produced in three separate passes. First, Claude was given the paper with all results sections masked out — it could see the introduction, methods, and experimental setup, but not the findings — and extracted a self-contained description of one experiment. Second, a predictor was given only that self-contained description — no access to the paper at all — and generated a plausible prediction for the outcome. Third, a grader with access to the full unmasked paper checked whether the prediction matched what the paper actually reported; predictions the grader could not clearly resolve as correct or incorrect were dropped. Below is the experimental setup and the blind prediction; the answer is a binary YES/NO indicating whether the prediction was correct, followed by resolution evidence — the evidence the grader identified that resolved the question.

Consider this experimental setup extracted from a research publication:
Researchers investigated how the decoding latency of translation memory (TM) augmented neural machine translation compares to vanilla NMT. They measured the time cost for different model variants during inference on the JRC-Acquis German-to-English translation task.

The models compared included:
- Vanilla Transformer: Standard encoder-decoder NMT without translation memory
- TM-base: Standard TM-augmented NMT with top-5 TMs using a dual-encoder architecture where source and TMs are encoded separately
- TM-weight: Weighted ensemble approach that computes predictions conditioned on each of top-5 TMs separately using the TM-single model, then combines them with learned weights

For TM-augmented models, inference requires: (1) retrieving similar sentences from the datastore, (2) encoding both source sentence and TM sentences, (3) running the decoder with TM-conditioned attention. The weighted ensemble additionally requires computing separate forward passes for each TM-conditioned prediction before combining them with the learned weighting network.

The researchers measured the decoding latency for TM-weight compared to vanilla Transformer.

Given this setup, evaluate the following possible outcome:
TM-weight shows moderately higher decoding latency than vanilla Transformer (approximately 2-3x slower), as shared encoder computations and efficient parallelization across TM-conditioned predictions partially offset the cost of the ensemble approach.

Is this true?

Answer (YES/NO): YES